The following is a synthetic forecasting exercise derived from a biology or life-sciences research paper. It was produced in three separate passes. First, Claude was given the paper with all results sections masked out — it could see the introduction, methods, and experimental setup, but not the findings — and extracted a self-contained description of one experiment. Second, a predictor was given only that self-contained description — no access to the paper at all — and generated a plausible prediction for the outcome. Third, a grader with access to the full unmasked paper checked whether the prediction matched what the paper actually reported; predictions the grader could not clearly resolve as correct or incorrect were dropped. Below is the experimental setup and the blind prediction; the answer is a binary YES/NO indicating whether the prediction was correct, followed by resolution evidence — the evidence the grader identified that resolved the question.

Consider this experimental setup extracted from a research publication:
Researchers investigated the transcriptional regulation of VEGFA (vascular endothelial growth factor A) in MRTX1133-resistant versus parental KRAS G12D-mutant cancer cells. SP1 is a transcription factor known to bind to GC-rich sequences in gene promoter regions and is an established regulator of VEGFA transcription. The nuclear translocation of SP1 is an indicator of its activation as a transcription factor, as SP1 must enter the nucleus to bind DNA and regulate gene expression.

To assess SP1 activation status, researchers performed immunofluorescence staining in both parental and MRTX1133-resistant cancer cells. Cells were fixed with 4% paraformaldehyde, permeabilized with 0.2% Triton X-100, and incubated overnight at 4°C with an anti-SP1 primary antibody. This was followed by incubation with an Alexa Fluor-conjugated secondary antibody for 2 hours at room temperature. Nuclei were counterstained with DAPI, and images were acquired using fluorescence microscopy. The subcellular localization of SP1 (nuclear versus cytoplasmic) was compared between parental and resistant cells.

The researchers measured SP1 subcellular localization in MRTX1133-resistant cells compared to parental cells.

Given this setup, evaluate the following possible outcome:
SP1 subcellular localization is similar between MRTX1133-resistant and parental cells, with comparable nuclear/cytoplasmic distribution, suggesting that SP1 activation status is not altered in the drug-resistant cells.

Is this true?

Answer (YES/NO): NO